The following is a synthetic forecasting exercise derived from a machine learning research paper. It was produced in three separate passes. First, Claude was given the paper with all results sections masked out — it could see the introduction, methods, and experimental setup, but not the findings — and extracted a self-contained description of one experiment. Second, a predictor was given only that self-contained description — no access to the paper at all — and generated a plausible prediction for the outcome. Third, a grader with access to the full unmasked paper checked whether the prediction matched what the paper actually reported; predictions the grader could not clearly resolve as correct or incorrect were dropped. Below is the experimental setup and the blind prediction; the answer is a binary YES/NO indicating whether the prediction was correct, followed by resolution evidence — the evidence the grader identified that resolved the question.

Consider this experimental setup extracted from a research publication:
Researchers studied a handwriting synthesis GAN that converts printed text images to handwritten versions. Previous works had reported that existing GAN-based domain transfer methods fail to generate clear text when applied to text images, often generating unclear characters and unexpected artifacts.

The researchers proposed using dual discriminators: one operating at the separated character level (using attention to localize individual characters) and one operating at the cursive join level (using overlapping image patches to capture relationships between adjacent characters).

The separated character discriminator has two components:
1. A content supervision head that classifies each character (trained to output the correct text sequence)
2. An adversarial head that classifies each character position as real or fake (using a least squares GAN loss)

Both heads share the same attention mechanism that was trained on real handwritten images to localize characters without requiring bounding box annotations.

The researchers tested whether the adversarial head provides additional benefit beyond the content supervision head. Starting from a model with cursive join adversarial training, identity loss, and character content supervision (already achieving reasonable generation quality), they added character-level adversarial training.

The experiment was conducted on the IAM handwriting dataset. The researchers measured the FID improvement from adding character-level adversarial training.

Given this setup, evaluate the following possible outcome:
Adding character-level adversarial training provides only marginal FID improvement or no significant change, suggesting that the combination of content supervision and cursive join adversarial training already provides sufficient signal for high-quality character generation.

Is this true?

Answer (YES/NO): NO